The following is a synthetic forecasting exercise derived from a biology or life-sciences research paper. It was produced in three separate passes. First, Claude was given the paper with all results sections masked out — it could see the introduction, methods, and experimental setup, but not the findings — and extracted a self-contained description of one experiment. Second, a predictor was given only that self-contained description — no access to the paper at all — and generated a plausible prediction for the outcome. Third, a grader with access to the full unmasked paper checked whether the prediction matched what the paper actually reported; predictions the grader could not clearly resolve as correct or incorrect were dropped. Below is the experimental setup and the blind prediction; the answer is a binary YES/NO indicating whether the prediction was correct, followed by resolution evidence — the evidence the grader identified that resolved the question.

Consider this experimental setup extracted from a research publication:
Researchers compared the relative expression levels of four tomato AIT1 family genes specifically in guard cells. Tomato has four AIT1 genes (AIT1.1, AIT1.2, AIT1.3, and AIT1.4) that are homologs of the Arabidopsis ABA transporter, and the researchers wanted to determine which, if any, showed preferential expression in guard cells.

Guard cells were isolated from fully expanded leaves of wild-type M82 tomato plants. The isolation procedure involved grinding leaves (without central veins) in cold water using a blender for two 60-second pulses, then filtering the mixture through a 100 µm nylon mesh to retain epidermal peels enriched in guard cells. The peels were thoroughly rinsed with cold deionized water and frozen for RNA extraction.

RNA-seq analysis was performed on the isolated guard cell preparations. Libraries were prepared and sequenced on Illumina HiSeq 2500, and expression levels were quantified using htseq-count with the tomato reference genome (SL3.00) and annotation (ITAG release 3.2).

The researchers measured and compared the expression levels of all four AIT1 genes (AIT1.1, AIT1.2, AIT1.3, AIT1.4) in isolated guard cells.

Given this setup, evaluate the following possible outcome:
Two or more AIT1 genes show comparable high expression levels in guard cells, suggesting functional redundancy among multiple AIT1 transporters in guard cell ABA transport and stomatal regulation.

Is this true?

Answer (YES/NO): NO